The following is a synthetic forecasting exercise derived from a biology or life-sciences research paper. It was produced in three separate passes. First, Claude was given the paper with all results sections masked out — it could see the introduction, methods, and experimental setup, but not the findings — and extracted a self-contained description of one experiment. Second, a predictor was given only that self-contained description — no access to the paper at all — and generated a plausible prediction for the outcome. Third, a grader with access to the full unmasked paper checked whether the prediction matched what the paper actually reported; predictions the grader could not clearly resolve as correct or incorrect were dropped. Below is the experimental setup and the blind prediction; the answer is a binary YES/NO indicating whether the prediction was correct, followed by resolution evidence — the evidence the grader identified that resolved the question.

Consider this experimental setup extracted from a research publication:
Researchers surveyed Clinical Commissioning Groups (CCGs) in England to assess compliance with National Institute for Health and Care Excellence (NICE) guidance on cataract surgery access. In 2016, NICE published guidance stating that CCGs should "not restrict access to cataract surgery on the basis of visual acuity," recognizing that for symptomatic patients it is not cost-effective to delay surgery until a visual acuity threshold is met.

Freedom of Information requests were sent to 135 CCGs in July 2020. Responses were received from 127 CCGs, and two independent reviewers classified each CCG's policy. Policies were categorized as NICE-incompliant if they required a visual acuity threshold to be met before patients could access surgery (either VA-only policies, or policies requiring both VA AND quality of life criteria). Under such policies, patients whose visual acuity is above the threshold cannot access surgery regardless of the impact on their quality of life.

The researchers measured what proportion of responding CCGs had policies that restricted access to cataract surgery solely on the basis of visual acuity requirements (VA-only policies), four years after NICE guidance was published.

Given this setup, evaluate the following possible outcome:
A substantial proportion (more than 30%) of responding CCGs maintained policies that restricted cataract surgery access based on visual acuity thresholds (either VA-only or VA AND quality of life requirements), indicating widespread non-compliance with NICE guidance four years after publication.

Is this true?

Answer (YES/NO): YES